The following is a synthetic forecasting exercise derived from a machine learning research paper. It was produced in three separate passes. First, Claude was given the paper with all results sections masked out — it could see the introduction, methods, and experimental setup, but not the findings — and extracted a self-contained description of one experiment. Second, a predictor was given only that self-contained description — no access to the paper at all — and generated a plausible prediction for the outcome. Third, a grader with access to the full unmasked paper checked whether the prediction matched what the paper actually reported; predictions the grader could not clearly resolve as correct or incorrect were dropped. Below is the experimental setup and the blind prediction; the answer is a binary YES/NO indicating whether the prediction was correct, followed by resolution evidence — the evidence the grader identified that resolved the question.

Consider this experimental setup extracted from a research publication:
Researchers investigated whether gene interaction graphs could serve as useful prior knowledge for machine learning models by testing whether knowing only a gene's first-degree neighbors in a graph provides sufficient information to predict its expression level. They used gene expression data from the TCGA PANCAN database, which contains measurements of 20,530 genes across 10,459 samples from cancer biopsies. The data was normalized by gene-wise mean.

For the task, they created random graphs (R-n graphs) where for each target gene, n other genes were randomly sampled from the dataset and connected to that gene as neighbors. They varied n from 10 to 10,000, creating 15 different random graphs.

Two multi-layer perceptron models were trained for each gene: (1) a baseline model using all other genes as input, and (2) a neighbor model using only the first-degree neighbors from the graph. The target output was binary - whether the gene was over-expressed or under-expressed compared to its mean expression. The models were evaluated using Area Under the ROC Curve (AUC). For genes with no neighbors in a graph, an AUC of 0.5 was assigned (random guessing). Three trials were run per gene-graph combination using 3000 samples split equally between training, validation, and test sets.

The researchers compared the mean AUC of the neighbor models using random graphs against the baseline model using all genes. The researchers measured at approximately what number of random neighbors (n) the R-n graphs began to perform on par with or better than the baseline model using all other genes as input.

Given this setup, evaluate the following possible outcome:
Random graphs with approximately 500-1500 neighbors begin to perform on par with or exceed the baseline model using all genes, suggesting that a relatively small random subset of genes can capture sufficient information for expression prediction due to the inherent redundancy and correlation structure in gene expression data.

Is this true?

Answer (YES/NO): YES